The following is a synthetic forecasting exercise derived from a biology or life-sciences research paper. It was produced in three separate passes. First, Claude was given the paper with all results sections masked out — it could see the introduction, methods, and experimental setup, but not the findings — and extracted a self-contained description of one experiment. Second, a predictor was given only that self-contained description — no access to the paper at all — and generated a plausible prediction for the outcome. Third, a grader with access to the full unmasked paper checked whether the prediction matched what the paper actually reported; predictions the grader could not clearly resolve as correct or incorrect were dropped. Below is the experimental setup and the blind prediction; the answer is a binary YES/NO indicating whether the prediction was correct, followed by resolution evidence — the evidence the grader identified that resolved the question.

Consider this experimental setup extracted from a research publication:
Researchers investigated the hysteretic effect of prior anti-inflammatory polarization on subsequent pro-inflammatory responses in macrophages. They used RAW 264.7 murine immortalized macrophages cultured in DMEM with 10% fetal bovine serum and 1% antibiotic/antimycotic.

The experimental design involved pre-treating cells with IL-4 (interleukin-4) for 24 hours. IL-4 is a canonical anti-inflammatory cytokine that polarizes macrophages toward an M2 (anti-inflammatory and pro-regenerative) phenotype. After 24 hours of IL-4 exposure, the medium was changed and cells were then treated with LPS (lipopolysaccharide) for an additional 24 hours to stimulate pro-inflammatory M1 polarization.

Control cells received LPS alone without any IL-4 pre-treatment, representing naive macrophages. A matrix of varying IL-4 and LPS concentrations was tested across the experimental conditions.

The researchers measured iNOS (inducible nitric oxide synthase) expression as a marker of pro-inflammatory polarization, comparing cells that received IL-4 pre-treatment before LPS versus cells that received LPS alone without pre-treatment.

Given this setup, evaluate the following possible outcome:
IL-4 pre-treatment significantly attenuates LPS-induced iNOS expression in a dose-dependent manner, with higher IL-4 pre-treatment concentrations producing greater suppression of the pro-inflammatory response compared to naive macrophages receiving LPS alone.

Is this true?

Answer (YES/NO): YES